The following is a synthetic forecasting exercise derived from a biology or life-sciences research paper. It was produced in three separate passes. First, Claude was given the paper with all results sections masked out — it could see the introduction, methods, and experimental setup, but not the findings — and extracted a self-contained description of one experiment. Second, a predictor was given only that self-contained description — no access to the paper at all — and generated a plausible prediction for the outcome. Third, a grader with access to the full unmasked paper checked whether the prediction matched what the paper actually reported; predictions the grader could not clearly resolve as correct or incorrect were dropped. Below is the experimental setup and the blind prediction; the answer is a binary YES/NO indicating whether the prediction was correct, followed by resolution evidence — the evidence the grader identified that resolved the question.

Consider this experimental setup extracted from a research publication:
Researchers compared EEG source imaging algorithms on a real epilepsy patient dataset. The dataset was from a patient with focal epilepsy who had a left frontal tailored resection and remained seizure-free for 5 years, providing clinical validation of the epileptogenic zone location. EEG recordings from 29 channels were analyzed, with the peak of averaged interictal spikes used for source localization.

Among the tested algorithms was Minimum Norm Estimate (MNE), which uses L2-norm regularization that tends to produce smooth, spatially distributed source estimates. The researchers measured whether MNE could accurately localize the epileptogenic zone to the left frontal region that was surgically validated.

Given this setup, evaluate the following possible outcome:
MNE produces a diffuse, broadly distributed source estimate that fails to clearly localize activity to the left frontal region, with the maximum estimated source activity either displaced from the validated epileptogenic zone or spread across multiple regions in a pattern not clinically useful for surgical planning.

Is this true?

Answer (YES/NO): NO